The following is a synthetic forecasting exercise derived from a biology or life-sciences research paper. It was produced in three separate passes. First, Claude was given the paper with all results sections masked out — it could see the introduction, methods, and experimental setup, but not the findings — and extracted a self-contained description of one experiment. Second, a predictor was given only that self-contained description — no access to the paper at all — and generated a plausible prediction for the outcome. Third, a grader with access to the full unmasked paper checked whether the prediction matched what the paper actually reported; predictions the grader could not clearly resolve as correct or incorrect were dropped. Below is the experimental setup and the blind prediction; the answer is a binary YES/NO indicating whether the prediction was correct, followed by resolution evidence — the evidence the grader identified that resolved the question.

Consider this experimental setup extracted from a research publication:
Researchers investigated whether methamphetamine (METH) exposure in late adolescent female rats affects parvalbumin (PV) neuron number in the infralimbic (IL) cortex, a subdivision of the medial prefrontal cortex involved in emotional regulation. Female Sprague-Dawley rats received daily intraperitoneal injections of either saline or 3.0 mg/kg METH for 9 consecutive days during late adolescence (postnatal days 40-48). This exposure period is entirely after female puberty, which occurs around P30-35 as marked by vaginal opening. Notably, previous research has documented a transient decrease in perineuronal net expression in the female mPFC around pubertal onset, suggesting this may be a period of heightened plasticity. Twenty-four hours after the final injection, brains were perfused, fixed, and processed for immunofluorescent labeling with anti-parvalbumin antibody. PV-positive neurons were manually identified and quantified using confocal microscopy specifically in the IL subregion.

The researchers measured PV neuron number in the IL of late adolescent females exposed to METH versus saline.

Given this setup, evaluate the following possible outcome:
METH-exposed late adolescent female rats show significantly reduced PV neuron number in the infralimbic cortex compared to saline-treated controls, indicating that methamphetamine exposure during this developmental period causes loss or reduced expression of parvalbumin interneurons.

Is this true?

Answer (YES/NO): YES